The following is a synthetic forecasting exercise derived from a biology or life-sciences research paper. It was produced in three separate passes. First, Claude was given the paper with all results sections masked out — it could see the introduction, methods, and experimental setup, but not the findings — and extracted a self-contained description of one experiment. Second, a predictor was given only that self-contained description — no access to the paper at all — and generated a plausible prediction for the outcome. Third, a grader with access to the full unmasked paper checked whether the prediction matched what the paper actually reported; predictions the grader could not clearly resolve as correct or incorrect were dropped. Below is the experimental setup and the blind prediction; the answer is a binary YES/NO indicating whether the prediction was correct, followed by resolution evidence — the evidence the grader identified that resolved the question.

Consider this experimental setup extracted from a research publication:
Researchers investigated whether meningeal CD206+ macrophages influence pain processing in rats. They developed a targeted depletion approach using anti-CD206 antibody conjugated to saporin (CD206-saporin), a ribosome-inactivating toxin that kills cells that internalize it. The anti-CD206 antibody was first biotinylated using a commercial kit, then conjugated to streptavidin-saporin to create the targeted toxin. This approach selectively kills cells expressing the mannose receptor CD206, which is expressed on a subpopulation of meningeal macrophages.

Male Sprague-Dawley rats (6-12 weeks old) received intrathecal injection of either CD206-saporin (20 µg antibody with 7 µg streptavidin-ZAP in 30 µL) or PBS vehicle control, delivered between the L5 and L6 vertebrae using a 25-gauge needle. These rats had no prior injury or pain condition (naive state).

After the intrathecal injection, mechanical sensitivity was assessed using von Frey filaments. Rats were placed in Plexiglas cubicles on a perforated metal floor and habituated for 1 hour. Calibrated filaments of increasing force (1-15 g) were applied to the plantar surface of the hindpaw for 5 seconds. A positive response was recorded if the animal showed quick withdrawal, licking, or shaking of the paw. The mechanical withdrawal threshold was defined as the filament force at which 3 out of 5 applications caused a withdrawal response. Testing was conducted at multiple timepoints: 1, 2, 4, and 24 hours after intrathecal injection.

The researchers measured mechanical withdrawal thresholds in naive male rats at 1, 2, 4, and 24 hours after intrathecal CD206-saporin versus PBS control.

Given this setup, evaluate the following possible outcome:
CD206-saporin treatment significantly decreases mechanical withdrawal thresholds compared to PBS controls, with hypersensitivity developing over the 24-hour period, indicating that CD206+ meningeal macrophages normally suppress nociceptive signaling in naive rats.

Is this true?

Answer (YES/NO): NO